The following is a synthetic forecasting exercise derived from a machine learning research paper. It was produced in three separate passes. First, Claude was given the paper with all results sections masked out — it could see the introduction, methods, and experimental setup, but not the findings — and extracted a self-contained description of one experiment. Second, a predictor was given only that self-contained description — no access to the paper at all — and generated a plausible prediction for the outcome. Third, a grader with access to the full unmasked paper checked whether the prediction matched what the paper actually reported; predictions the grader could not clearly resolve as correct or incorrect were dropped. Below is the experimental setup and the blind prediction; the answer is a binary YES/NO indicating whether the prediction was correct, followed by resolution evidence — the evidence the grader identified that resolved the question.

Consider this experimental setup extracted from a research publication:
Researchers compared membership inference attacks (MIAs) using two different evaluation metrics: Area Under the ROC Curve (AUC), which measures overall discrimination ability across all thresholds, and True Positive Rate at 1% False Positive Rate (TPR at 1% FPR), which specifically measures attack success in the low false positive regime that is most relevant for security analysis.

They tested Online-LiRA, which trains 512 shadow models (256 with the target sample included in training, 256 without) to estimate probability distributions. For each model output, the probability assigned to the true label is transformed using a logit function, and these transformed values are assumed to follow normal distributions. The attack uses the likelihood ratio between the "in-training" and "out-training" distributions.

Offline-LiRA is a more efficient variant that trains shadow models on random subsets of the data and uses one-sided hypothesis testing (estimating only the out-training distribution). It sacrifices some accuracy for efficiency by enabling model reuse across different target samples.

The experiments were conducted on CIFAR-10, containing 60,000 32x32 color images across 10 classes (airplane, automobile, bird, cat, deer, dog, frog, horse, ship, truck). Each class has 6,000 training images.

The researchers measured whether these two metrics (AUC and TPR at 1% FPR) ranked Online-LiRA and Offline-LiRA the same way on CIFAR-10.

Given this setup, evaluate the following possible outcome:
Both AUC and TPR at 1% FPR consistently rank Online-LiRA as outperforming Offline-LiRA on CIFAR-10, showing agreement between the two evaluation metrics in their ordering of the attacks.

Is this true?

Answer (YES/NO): YES